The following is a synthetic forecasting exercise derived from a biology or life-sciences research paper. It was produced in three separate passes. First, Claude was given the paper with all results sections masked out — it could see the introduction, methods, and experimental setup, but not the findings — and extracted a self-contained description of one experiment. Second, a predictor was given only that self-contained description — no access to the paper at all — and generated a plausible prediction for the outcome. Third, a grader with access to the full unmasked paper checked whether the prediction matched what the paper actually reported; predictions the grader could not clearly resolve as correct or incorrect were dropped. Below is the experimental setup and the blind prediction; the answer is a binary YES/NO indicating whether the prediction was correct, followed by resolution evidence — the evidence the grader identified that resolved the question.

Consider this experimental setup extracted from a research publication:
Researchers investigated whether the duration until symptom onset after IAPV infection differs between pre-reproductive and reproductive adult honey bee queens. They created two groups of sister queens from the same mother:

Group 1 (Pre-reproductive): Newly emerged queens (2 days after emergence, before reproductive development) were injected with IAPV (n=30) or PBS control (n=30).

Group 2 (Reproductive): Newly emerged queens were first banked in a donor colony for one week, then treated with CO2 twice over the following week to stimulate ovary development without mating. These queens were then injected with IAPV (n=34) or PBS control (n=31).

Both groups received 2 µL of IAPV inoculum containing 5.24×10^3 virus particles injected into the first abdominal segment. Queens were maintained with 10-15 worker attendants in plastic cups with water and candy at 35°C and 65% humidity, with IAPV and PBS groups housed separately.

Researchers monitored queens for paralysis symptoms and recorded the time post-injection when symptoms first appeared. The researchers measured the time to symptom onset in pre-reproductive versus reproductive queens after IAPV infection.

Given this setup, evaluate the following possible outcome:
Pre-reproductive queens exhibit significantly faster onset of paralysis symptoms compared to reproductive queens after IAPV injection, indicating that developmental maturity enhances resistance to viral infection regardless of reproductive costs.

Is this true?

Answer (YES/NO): YES